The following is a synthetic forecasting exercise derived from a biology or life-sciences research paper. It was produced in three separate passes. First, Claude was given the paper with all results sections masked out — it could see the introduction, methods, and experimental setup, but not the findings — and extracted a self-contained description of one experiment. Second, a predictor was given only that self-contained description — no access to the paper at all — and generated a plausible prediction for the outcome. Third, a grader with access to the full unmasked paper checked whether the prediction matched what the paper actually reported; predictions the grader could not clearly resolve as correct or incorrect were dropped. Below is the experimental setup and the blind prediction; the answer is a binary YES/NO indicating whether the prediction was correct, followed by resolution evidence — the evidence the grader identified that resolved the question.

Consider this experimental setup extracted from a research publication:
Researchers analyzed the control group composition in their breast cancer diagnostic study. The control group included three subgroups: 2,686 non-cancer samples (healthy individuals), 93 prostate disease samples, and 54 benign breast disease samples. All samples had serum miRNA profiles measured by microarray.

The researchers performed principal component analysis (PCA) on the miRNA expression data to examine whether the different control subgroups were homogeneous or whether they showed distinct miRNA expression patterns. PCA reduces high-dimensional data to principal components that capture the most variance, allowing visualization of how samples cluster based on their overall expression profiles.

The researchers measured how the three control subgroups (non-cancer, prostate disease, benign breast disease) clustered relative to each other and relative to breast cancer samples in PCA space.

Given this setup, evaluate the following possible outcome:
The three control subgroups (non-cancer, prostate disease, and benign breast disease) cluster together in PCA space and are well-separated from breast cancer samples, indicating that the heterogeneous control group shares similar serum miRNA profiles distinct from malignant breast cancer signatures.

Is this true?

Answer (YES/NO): NO